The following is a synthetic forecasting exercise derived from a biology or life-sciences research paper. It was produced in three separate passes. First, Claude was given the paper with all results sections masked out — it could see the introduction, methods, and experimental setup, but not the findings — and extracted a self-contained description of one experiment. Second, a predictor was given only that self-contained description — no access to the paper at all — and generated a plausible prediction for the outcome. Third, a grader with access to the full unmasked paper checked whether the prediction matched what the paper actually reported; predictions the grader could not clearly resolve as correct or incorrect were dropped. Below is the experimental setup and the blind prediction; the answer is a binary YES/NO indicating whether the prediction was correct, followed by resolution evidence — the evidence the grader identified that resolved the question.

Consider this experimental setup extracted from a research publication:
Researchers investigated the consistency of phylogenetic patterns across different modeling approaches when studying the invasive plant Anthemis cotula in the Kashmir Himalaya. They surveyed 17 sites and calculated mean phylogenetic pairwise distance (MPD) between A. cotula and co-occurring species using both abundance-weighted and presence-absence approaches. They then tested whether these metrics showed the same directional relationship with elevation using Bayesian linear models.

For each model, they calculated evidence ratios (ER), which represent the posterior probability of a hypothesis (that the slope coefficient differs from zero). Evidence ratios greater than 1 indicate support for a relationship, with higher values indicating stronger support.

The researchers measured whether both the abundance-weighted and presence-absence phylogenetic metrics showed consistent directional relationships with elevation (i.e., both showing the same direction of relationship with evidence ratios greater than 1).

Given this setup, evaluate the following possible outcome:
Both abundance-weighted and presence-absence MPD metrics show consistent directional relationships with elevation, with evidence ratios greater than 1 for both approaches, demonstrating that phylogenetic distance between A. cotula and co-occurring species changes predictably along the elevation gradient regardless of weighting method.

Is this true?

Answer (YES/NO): NO